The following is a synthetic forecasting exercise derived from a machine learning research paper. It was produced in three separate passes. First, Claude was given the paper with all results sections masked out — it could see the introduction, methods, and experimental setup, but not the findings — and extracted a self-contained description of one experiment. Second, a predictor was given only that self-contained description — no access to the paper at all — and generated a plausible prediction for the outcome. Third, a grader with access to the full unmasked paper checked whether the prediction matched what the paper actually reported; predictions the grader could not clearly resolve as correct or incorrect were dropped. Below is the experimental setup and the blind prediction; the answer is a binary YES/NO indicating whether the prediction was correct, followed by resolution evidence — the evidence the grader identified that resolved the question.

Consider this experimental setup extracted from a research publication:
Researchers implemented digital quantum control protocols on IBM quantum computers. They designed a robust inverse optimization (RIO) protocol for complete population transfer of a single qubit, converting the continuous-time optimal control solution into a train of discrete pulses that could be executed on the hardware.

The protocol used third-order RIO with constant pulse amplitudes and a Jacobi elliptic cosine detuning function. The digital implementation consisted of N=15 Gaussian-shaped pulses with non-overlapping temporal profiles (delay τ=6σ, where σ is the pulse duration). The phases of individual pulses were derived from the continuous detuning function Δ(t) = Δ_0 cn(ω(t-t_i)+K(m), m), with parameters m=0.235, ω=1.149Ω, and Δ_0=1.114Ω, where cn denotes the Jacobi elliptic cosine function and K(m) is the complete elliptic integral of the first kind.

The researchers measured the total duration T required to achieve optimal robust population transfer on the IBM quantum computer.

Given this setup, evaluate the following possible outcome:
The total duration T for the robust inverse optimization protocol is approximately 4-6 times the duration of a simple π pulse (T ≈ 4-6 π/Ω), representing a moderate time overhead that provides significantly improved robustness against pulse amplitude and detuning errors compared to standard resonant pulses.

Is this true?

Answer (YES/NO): NO